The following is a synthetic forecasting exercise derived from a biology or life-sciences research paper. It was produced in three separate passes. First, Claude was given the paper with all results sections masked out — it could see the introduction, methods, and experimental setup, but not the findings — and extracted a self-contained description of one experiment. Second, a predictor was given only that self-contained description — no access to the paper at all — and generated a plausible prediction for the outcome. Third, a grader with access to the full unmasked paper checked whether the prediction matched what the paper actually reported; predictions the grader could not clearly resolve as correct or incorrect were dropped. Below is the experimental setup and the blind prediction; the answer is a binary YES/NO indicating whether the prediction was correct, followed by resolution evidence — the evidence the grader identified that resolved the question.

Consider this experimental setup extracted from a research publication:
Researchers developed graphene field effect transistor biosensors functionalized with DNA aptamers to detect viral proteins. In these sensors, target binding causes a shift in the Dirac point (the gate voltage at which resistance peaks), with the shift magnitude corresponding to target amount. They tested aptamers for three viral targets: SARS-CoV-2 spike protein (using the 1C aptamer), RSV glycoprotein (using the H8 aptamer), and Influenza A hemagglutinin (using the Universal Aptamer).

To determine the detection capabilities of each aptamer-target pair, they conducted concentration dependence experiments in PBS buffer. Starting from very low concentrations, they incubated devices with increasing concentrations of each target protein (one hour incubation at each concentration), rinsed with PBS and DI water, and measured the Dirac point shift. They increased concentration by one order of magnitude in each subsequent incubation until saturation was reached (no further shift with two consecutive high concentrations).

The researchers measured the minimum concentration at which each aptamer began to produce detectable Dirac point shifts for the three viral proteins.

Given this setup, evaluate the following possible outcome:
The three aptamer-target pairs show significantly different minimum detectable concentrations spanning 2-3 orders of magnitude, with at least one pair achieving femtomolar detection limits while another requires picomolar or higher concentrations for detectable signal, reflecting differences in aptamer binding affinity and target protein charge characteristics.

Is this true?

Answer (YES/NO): NO